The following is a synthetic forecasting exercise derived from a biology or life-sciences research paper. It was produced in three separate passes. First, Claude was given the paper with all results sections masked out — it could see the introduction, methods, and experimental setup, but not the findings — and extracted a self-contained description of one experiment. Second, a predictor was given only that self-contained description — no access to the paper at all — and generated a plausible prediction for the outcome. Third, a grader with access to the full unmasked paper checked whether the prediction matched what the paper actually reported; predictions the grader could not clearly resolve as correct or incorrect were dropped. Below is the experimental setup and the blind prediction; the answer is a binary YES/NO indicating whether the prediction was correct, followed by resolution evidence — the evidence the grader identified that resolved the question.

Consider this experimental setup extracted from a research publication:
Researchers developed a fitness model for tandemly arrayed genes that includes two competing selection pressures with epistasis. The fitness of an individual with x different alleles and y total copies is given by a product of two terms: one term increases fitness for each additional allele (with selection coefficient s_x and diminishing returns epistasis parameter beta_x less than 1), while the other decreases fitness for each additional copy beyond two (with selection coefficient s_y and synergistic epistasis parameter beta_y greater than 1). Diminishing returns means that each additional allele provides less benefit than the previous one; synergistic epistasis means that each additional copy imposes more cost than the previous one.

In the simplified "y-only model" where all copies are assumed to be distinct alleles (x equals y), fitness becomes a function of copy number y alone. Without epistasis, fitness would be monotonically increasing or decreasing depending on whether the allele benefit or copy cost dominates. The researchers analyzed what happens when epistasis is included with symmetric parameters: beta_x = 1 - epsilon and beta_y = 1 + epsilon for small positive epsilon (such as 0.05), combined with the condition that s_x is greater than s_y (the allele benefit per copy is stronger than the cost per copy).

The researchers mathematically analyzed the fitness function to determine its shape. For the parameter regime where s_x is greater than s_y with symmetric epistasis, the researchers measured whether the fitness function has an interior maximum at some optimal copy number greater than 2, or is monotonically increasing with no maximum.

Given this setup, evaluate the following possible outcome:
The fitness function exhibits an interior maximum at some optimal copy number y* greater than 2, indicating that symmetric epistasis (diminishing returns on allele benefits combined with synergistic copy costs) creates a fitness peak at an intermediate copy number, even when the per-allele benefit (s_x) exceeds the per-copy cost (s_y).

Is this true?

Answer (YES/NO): YES